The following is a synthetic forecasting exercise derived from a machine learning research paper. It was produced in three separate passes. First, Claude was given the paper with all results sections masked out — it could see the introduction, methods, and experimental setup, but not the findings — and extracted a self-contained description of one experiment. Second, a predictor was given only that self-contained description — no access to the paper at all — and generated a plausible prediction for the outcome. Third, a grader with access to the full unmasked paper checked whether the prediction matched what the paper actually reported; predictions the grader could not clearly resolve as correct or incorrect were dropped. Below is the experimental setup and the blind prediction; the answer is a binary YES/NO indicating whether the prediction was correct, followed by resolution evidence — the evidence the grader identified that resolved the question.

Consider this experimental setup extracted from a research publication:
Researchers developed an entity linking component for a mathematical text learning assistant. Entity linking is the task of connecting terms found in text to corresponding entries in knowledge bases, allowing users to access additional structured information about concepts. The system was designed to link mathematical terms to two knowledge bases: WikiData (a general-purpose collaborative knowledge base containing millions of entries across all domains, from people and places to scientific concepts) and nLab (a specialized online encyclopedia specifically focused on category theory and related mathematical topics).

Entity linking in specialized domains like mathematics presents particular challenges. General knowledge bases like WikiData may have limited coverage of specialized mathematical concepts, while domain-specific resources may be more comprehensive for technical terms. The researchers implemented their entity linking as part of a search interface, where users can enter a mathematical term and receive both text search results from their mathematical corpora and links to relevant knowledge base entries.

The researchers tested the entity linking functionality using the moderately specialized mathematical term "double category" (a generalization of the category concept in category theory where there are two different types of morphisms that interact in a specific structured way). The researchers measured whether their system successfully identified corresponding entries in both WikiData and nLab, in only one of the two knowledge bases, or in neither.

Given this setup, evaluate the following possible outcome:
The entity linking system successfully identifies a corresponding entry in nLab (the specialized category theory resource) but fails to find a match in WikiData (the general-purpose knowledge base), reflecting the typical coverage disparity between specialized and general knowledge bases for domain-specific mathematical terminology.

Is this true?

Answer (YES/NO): NO